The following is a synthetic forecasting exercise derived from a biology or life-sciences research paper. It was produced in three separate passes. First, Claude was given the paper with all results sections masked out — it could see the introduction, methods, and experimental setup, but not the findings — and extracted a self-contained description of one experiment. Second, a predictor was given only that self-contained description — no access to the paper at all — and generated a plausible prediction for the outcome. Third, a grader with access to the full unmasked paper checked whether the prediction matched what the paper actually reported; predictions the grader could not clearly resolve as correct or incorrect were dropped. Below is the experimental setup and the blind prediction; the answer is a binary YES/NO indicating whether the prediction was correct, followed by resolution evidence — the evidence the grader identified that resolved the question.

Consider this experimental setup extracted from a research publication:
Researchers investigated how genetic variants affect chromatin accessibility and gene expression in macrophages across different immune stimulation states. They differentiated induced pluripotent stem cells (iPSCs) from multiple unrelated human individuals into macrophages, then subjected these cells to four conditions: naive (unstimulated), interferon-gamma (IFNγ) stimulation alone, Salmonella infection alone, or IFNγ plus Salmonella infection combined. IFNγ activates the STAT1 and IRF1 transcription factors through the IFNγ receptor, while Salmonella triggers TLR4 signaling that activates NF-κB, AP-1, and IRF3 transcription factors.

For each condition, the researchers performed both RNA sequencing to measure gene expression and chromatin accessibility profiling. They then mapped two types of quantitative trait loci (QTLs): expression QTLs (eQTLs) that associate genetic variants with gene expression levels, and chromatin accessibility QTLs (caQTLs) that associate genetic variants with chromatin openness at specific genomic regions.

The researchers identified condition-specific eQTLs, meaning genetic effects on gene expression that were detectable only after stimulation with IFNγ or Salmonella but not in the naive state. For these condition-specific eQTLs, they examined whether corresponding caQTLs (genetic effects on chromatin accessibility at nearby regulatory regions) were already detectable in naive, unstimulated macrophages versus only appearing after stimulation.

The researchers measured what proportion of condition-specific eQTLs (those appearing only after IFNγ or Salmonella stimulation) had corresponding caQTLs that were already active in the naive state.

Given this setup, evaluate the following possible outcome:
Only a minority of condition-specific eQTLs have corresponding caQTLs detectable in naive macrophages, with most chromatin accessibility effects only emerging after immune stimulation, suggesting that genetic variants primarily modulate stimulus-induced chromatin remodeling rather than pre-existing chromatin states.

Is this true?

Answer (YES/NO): NO